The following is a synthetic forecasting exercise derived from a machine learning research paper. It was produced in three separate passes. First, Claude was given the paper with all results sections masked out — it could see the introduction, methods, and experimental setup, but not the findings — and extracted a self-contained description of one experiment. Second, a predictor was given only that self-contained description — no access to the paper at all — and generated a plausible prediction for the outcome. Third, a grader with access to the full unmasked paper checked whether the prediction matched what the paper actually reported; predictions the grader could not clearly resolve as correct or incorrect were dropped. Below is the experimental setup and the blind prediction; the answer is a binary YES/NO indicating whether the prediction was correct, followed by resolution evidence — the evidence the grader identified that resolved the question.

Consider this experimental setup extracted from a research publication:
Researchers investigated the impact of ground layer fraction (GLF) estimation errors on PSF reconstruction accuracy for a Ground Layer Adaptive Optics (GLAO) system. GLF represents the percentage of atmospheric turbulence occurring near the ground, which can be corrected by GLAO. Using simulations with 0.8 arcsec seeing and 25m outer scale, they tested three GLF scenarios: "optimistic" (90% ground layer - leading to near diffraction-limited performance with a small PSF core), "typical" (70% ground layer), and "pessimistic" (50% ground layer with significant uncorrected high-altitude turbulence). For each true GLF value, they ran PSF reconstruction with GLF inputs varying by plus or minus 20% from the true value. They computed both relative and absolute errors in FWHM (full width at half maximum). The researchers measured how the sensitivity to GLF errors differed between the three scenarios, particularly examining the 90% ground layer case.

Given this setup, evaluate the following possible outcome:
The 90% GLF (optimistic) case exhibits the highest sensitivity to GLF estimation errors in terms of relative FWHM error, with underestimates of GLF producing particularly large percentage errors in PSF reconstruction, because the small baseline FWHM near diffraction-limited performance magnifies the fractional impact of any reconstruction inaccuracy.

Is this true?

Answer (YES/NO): YES